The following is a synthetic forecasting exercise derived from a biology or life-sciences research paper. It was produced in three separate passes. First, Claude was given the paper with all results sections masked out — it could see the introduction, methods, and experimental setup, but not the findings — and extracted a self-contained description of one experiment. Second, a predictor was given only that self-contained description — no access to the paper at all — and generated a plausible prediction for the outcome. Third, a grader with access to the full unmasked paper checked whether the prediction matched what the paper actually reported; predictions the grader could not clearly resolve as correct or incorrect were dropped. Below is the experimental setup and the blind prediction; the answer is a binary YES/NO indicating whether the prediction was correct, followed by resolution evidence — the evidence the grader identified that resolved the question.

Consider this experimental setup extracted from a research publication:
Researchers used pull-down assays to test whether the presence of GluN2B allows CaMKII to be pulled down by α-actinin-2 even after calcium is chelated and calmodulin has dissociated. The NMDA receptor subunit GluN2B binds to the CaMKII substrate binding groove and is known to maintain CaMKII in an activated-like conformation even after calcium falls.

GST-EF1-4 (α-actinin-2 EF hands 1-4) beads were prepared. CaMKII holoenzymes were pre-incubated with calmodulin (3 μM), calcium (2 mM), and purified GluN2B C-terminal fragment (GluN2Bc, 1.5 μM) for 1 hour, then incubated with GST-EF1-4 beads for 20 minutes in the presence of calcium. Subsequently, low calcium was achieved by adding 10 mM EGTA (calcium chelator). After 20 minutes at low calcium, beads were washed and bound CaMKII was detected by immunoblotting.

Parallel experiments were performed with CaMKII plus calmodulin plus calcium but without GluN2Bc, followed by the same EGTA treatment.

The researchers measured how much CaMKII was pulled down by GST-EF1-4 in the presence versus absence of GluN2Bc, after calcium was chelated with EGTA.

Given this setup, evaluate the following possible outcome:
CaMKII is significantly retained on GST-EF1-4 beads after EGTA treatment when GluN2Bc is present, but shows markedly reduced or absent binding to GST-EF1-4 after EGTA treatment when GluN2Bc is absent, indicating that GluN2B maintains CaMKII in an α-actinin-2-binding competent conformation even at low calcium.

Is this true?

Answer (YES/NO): YES